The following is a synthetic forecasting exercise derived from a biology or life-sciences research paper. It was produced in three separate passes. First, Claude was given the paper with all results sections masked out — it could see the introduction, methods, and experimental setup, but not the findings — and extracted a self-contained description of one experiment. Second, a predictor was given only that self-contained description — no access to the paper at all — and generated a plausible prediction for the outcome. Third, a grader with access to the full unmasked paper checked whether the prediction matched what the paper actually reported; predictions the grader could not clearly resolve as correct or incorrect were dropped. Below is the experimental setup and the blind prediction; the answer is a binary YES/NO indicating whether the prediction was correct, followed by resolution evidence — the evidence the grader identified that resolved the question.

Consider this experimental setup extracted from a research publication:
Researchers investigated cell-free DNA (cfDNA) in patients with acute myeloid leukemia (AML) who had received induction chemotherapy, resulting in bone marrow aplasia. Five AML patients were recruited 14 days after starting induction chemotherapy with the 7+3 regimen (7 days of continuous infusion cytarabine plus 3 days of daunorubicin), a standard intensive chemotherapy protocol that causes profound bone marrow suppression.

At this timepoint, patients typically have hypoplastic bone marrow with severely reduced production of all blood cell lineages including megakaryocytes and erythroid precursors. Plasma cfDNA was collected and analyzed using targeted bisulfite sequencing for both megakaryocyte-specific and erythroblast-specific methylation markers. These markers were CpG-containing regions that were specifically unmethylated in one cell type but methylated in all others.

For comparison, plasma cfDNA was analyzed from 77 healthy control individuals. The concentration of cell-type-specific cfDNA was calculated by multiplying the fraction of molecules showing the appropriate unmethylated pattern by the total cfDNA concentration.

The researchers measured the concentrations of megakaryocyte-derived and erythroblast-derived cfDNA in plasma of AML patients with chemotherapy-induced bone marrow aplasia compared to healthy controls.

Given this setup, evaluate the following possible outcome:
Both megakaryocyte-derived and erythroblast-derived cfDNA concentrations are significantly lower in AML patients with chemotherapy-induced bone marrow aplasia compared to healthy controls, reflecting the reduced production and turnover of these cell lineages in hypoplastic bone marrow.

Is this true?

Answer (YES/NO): NO